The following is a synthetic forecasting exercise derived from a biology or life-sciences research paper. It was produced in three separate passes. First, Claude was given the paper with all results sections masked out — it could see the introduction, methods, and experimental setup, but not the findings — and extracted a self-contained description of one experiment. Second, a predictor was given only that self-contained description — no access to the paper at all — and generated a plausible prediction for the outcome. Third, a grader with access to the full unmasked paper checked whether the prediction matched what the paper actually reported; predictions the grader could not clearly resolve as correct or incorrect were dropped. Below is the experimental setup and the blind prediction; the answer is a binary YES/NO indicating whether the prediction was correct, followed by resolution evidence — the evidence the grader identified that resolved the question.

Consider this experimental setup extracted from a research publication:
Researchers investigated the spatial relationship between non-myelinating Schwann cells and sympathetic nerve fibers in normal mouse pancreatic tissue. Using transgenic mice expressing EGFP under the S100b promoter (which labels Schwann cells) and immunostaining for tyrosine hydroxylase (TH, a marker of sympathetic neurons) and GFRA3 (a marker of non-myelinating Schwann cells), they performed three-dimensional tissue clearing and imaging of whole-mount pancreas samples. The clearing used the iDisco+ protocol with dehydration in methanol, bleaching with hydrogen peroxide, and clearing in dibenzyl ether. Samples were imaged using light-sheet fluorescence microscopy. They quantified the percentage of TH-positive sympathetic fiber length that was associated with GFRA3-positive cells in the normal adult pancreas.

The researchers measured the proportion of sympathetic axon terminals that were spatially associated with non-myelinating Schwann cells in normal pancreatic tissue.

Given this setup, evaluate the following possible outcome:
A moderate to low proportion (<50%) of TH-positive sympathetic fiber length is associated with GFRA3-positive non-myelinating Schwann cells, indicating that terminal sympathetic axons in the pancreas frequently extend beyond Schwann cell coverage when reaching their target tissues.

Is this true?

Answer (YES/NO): NO